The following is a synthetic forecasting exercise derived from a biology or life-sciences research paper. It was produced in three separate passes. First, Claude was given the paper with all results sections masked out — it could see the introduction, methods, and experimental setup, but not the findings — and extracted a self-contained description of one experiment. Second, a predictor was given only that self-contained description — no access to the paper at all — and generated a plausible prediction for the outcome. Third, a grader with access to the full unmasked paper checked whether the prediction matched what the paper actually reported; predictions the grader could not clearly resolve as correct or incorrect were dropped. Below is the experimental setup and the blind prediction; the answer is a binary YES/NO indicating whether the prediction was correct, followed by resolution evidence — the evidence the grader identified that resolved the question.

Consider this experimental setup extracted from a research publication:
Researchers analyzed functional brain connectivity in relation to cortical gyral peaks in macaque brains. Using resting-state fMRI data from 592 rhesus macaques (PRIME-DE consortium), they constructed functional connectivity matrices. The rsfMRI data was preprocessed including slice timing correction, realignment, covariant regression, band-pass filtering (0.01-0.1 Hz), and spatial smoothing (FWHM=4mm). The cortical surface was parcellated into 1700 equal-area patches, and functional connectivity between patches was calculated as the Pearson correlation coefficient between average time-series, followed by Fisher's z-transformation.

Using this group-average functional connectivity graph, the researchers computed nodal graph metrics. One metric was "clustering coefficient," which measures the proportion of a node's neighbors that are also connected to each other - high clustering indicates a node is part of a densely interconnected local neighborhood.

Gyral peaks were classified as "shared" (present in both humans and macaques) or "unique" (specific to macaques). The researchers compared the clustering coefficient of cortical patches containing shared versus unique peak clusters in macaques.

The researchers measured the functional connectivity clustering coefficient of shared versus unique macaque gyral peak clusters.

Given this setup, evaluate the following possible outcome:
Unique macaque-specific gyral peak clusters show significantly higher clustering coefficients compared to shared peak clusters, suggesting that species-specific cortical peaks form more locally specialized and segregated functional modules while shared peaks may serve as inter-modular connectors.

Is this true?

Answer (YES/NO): NO